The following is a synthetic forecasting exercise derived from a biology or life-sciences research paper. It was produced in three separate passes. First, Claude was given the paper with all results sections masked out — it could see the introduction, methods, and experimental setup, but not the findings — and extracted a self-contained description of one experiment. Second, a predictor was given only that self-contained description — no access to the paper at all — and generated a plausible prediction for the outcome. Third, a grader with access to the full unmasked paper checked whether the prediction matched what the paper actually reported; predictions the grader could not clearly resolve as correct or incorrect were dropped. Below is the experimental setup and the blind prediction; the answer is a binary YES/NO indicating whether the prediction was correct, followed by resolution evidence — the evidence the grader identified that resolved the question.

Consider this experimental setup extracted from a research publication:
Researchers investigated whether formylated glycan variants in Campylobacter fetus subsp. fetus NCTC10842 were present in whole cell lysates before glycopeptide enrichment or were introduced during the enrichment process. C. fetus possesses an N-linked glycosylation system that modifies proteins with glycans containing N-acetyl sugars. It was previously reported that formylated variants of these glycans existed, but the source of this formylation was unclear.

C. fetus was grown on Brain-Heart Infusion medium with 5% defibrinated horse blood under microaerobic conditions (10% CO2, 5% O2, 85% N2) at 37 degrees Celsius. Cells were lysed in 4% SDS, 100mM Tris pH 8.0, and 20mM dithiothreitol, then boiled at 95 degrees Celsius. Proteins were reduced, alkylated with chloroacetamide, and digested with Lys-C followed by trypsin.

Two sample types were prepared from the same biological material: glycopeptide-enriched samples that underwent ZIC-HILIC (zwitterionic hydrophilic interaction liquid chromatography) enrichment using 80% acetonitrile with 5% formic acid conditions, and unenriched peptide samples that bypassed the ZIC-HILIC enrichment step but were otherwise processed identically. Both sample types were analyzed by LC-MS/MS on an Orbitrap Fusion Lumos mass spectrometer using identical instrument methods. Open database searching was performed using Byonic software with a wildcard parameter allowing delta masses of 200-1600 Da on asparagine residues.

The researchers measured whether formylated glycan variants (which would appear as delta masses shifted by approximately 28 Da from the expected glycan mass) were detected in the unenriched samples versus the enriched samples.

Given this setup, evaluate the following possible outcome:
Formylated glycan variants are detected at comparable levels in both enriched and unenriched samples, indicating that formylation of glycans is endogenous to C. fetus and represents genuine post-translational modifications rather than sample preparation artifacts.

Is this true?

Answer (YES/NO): NO